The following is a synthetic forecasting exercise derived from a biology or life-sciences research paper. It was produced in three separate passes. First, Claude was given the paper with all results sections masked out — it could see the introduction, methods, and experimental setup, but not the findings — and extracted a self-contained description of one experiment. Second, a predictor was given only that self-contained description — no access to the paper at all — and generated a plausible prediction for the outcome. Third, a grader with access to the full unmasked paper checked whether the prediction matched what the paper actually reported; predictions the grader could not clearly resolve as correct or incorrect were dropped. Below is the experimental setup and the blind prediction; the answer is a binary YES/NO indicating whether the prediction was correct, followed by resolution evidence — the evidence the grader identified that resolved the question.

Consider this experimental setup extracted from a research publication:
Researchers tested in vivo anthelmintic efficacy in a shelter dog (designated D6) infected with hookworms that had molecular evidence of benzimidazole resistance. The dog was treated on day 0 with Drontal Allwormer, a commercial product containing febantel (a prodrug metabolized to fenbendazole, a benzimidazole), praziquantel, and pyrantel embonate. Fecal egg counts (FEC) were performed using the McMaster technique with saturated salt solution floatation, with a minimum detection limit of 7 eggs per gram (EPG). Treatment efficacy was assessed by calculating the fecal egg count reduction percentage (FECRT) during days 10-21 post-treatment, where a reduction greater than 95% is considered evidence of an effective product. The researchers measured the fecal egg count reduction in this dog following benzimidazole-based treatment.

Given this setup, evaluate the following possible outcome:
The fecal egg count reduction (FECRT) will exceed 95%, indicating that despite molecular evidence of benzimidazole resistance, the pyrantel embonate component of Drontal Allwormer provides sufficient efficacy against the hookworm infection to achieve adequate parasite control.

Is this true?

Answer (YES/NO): NO